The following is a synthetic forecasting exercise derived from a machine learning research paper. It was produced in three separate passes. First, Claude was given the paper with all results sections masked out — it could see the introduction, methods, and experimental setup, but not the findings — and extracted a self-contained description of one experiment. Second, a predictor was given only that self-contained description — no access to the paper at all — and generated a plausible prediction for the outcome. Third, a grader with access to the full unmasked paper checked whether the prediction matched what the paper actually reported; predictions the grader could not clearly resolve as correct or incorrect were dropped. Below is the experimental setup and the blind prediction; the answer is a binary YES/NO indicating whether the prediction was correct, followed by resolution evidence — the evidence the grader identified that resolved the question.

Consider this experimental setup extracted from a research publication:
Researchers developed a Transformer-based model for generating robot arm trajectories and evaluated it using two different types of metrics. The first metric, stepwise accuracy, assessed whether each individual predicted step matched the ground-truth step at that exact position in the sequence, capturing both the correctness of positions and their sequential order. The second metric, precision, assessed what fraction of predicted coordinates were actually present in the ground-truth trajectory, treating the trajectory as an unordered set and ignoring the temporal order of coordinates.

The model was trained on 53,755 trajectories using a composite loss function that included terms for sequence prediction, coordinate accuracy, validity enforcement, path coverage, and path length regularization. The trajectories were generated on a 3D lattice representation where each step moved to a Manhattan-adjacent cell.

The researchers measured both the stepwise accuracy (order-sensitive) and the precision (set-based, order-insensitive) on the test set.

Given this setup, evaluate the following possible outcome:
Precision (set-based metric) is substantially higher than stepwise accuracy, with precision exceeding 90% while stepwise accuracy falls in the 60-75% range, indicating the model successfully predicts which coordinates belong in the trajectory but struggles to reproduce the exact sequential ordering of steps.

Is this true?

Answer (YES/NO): NO